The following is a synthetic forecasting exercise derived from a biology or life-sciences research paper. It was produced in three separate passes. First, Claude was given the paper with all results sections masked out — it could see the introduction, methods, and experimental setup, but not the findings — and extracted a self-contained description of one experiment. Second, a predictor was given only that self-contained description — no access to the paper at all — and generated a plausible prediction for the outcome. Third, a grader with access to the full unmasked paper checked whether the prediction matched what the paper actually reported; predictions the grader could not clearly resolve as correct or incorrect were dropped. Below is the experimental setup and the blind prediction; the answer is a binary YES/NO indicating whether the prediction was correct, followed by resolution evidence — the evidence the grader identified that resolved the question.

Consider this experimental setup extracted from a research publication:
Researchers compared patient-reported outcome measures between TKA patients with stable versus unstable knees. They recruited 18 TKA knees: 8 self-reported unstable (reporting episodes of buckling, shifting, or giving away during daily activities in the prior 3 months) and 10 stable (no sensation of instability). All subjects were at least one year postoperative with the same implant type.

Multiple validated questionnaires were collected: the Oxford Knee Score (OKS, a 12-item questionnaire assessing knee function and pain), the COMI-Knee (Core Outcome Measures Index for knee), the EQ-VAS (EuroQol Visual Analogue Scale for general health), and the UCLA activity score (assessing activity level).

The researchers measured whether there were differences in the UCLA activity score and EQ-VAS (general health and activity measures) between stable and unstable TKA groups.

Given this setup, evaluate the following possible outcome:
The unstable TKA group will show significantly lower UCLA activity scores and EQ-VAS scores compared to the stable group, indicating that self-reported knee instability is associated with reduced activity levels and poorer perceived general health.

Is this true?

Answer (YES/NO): NO